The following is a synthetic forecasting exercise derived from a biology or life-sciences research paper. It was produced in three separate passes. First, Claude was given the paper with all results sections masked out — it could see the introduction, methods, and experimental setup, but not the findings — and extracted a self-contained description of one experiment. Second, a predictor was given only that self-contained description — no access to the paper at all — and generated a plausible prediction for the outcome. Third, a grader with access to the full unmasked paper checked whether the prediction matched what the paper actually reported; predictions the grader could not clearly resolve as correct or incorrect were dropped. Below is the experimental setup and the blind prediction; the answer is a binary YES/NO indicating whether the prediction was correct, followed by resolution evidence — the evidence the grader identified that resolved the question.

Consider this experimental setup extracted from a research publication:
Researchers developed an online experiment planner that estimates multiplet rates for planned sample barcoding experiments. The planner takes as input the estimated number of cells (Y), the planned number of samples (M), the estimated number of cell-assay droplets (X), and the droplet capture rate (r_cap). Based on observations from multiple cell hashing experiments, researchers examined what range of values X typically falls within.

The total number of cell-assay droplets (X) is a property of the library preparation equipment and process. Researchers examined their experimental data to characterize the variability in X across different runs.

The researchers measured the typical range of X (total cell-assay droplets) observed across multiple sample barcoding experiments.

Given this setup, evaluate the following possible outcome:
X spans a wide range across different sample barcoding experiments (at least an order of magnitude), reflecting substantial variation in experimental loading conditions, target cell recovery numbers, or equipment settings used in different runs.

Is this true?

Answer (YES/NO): NO